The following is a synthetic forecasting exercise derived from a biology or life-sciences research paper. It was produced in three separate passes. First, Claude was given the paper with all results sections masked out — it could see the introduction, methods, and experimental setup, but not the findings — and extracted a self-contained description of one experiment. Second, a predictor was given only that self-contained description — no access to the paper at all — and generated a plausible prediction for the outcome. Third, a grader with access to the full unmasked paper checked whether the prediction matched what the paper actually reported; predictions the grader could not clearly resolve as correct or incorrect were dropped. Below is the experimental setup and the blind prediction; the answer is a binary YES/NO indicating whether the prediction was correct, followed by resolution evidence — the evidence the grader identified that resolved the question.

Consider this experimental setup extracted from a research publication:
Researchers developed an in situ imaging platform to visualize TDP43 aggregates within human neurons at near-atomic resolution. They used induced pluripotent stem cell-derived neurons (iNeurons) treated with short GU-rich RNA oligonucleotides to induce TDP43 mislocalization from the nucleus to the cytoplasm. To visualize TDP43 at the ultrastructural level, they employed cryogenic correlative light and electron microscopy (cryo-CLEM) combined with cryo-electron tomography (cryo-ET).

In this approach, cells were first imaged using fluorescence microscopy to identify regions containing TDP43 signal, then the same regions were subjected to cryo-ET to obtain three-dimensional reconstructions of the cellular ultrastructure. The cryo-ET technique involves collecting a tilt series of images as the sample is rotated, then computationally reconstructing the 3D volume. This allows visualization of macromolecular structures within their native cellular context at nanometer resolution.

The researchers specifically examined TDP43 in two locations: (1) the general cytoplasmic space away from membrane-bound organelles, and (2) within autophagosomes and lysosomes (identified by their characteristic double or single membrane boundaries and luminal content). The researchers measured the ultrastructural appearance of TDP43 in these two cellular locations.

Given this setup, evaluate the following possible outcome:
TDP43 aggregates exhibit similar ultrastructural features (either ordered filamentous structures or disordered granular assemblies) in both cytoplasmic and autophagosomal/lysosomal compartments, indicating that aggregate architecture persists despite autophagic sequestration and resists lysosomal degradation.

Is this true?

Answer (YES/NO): NO